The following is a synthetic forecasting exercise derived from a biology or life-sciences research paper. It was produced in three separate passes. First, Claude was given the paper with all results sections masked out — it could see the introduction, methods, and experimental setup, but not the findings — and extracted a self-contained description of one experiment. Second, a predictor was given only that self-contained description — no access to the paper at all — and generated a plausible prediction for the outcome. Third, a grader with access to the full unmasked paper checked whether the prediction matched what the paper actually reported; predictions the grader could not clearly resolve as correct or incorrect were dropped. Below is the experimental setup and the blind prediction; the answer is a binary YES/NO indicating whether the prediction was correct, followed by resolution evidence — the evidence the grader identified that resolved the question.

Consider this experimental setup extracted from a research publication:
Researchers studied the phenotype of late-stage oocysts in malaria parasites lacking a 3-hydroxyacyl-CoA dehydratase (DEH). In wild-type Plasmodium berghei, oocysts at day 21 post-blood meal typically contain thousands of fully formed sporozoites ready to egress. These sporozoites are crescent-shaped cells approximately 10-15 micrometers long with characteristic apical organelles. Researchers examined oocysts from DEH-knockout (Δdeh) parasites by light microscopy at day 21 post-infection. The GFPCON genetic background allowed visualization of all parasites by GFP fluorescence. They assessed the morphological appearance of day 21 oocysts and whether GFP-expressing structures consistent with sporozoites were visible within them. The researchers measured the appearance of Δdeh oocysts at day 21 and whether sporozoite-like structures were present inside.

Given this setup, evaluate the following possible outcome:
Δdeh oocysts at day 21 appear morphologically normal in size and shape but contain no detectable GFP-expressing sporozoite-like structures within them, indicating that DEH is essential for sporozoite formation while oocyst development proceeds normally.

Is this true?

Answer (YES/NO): NO